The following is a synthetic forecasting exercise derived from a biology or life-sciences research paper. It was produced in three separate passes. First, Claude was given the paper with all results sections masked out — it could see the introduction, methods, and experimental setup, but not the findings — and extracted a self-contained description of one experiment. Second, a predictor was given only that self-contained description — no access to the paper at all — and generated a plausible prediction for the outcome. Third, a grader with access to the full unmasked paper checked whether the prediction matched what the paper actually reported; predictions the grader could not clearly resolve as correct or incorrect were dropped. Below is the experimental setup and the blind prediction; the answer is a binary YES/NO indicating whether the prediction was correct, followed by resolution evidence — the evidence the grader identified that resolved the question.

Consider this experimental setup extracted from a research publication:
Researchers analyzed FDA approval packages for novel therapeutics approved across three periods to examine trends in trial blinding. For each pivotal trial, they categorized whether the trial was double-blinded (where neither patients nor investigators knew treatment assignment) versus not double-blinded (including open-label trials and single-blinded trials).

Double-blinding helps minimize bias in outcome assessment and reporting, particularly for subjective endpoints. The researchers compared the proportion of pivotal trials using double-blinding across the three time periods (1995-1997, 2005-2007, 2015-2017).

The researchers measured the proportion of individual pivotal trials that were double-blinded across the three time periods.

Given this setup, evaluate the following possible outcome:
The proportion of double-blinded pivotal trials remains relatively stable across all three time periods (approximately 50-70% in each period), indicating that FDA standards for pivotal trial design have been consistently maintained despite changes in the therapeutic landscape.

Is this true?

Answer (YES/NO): NO